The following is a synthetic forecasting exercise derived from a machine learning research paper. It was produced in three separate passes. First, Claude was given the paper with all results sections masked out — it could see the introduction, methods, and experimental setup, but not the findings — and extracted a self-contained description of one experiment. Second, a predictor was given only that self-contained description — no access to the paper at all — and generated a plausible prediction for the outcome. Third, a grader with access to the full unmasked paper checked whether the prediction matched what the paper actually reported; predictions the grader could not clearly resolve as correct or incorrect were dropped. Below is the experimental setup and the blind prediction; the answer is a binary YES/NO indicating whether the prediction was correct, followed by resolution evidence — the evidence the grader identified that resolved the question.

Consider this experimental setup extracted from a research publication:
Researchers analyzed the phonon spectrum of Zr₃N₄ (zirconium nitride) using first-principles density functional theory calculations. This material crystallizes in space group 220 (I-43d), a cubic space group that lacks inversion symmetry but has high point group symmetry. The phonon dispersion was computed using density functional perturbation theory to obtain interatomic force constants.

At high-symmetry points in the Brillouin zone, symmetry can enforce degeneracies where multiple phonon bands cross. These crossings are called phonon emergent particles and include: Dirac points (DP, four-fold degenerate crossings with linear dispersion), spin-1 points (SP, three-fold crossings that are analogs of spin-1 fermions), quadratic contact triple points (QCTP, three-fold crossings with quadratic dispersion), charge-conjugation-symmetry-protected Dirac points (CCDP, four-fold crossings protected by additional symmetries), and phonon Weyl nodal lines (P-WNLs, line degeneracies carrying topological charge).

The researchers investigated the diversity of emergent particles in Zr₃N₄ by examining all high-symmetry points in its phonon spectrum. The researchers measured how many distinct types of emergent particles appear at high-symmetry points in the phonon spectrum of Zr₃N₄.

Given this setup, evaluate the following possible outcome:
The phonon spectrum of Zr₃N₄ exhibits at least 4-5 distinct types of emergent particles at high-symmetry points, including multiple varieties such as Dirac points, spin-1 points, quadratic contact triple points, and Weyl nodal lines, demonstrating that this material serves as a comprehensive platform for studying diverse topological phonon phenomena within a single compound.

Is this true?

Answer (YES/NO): YES